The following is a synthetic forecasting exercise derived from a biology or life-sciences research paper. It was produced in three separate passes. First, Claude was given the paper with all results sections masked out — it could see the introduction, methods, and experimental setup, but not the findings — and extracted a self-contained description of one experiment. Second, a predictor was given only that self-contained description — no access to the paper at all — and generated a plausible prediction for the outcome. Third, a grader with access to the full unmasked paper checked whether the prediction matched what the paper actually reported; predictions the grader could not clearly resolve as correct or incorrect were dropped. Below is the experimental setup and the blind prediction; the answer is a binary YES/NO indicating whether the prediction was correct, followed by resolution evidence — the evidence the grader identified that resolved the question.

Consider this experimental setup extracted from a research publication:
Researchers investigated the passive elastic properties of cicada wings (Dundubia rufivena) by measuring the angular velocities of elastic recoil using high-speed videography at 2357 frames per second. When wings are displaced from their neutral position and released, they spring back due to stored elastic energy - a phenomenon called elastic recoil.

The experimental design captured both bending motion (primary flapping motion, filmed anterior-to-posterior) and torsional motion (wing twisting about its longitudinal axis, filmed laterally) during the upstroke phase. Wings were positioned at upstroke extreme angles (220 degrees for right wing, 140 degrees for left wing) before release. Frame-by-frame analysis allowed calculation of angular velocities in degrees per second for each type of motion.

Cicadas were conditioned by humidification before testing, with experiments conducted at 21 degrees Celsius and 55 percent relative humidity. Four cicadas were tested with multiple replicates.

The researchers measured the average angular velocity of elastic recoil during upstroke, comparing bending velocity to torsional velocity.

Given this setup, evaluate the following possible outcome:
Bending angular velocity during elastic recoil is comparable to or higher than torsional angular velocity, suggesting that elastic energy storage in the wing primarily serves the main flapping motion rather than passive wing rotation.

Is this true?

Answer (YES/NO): YES